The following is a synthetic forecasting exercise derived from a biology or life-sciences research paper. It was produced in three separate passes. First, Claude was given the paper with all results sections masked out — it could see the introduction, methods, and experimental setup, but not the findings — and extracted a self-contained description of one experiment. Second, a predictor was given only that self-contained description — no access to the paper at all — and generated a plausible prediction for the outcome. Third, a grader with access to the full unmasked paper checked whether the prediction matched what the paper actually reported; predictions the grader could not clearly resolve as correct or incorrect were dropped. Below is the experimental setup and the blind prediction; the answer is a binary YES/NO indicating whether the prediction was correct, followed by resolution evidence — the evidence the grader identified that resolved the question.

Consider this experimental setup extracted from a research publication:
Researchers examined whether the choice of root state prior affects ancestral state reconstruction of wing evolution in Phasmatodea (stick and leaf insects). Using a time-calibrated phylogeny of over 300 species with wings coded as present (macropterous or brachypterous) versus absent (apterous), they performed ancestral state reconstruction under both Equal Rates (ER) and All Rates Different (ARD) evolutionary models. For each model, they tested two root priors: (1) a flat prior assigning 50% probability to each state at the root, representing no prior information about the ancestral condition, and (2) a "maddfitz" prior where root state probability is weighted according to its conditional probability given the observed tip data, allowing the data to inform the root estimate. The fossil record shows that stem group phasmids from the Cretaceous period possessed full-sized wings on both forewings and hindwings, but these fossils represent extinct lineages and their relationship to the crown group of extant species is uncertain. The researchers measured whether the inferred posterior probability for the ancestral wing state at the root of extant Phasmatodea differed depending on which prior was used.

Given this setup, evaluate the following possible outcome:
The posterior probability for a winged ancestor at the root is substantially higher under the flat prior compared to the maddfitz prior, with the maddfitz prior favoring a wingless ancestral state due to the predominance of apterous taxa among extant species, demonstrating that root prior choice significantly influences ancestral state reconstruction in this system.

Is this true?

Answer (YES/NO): NO